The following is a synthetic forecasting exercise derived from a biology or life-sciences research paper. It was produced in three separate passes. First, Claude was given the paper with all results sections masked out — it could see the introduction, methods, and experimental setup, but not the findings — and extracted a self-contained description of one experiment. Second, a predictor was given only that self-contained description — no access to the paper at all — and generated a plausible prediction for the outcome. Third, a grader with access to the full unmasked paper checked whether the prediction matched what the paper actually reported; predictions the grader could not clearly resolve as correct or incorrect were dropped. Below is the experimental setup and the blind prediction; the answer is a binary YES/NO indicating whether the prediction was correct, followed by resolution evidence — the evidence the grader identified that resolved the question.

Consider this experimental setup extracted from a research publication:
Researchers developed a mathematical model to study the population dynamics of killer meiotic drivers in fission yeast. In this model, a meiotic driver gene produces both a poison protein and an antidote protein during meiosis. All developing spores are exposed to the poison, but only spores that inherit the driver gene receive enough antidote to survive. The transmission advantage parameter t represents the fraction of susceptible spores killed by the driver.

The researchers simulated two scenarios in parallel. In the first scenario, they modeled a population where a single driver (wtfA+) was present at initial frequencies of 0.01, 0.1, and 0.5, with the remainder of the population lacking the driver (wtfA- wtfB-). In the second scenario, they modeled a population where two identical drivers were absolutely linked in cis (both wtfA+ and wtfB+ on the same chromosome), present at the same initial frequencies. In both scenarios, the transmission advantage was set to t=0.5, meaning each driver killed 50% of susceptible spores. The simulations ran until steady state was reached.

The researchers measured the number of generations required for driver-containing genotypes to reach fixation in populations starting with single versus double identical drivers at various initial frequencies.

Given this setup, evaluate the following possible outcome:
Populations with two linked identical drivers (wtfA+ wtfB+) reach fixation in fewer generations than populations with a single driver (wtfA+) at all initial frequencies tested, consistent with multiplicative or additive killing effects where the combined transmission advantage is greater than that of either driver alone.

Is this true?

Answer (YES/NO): YES